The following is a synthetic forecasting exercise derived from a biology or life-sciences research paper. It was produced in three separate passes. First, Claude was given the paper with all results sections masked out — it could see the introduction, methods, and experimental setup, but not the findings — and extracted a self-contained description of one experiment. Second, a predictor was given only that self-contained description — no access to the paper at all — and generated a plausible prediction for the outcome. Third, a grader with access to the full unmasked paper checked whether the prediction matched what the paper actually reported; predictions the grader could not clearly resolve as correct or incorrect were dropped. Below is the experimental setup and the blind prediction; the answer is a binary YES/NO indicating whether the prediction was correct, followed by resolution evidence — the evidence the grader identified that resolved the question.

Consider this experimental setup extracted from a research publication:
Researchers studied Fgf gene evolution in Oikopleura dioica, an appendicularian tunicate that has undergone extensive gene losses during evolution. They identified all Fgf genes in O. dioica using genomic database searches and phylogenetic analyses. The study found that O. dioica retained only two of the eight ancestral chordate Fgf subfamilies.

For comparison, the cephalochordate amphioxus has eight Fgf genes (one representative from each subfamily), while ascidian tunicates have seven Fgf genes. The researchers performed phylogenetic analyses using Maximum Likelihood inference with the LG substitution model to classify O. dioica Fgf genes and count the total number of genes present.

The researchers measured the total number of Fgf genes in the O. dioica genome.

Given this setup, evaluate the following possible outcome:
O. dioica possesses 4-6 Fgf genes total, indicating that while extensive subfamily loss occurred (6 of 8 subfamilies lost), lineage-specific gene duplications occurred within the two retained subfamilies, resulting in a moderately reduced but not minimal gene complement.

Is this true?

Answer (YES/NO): NO